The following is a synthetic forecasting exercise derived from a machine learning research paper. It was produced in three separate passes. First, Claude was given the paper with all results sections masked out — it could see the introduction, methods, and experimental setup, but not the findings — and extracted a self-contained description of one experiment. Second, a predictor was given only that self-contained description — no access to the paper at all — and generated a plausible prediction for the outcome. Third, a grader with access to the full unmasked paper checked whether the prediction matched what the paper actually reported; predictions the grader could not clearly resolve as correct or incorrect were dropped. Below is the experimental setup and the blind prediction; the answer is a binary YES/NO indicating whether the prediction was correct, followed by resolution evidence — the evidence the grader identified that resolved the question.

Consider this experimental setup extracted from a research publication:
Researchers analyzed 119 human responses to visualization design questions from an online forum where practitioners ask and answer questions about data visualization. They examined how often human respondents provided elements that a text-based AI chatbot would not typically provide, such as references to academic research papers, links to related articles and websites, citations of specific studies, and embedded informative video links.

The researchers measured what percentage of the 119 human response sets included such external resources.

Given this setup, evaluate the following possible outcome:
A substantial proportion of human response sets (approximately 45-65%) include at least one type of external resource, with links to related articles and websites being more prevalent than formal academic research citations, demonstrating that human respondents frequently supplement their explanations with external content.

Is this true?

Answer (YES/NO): NO